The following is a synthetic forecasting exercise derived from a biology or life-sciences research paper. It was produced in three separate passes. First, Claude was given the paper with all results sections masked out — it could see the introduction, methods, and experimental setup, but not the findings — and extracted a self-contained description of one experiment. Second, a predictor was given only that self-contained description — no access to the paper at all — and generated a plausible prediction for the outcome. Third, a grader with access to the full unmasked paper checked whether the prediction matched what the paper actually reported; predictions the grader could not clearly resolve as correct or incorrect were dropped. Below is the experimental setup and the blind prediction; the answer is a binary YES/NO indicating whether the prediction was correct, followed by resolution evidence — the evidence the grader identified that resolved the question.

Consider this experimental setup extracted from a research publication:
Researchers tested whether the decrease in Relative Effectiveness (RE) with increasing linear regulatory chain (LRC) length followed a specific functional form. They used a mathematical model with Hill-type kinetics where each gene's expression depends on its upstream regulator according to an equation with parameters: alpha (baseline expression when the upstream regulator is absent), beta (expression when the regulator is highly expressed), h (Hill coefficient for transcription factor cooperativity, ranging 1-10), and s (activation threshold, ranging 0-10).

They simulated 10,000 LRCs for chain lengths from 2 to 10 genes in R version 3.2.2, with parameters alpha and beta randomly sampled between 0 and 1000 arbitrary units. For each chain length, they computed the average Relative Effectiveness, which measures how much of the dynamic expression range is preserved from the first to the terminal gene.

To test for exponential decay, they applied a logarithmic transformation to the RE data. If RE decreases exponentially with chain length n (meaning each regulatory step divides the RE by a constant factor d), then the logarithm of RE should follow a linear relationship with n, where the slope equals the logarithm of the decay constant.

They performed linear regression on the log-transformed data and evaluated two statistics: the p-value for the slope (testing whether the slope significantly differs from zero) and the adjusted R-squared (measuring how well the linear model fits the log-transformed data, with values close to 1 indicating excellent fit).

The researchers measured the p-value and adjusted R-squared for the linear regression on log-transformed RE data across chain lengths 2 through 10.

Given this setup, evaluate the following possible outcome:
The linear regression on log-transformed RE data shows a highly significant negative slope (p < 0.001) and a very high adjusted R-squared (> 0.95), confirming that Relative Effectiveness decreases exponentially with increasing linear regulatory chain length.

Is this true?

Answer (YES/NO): YES